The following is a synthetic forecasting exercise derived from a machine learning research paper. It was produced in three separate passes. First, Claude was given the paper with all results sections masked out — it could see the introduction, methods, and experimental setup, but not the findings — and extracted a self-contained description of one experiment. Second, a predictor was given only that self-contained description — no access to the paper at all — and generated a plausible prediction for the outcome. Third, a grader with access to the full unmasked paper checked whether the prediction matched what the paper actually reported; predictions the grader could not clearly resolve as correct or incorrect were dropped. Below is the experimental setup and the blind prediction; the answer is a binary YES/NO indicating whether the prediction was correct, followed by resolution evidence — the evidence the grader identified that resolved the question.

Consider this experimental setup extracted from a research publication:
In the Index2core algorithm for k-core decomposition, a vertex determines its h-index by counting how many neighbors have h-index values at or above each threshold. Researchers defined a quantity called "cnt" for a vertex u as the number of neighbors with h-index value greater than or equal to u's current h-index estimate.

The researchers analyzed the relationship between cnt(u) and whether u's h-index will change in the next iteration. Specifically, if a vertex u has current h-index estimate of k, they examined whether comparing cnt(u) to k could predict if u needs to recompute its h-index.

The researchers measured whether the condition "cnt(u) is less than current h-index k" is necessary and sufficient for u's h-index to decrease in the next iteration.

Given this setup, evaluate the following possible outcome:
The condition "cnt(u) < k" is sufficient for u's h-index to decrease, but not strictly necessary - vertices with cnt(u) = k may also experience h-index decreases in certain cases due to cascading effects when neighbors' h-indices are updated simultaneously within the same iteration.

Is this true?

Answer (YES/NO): NO